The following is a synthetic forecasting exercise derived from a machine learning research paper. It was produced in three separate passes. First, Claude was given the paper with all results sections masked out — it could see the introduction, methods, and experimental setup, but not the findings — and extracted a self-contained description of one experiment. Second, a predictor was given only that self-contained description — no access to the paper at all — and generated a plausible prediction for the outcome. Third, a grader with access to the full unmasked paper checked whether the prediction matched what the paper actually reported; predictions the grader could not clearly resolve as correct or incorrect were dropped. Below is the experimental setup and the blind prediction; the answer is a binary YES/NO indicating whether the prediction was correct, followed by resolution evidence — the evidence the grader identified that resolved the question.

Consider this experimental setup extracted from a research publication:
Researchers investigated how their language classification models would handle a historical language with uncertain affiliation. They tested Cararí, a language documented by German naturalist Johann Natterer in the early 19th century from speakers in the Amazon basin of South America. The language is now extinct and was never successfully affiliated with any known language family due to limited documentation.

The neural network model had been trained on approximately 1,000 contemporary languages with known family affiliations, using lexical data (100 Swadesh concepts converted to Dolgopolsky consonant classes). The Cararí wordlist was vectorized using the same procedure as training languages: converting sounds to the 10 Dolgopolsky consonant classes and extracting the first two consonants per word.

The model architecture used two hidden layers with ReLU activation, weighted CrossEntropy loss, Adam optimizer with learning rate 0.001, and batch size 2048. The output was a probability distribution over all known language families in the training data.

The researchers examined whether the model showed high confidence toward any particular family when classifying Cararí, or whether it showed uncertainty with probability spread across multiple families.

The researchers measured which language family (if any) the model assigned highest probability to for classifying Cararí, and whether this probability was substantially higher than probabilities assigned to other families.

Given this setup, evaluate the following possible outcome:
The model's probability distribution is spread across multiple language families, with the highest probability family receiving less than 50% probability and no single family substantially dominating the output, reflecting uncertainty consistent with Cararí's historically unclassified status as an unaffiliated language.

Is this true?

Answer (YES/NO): NO